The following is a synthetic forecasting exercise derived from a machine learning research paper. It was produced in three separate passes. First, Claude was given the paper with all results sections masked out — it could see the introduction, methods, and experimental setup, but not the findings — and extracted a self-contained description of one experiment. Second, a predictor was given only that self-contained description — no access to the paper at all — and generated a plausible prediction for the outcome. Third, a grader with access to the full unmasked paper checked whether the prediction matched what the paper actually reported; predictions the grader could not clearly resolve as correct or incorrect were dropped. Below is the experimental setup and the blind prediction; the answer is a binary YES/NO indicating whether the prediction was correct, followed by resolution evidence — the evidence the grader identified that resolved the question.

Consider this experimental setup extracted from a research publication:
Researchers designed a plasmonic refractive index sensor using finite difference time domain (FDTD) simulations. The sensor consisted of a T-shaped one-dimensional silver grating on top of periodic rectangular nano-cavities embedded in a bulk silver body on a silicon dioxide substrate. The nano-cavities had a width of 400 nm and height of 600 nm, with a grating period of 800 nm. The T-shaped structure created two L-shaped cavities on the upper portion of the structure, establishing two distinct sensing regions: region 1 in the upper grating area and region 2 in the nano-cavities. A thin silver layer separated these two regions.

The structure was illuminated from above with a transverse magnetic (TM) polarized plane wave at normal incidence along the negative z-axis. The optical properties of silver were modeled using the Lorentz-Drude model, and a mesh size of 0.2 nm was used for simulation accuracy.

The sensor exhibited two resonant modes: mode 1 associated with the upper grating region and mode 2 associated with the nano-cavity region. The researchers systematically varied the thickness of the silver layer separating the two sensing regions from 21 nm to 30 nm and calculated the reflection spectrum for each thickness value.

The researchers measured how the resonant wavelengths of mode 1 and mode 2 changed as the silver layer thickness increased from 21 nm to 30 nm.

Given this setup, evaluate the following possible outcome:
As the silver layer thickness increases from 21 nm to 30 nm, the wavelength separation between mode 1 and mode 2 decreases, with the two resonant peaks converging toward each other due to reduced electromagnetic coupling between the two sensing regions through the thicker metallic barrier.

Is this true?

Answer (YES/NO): NO